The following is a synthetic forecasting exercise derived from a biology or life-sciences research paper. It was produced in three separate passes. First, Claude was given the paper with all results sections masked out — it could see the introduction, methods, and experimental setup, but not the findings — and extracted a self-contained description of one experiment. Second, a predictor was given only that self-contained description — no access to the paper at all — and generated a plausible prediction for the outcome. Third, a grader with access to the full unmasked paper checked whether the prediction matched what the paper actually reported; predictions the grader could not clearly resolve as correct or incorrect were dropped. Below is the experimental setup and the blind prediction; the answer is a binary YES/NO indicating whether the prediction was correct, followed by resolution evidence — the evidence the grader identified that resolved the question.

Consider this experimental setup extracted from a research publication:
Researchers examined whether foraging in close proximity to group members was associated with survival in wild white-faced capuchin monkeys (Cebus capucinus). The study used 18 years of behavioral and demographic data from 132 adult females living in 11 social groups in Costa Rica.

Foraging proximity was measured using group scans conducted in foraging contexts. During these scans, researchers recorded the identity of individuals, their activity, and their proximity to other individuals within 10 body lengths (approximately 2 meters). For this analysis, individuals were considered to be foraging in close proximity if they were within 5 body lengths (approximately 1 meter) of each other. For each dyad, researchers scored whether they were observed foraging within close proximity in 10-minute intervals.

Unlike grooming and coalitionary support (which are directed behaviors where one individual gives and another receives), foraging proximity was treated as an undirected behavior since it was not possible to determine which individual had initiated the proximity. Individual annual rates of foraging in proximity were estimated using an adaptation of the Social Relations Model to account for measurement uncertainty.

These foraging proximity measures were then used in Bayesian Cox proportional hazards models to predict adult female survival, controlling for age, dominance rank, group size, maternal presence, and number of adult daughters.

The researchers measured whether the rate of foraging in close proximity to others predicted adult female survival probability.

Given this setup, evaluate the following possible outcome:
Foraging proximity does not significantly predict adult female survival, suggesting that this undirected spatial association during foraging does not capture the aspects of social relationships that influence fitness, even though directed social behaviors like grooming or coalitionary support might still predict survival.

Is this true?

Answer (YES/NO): YES